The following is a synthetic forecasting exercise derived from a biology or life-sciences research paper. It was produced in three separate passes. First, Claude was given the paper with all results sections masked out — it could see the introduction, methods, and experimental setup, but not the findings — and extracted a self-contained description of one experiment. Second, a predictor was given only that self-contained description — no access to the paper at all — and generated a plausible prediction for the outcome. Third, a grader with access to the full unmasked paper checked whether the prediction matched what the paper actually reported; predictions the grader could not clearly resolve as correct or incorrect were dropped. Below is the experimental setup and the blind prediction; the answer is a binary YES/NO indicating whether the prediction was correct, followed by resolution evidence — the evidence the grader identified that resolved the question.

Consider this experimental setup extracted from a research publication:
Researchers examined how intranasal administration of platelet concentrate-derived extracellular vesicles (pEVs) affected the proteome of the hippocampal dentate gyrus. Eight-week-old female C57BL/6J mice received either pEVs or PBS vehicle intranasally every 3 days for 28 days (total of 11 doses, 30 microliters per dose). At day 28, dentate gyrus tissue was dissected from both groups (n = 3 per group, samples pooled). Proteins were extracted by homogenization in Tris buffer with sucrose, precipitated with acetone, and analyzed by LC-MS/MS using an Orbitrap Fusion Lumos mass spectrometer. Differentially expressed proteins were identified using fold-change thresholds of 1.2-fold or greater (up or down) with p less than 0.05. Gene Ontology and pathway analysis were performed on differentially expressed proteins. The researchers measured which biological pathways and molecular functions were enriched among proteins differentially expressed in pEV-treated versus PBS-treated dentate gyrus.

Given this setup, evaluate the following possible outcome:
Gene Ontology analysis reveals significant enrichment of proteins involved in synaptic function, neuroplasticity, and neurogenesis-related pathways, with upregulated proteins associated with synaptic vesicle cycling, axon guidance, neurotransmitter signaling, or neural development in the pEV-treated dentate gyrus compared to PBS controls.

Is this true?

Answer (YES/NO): NO